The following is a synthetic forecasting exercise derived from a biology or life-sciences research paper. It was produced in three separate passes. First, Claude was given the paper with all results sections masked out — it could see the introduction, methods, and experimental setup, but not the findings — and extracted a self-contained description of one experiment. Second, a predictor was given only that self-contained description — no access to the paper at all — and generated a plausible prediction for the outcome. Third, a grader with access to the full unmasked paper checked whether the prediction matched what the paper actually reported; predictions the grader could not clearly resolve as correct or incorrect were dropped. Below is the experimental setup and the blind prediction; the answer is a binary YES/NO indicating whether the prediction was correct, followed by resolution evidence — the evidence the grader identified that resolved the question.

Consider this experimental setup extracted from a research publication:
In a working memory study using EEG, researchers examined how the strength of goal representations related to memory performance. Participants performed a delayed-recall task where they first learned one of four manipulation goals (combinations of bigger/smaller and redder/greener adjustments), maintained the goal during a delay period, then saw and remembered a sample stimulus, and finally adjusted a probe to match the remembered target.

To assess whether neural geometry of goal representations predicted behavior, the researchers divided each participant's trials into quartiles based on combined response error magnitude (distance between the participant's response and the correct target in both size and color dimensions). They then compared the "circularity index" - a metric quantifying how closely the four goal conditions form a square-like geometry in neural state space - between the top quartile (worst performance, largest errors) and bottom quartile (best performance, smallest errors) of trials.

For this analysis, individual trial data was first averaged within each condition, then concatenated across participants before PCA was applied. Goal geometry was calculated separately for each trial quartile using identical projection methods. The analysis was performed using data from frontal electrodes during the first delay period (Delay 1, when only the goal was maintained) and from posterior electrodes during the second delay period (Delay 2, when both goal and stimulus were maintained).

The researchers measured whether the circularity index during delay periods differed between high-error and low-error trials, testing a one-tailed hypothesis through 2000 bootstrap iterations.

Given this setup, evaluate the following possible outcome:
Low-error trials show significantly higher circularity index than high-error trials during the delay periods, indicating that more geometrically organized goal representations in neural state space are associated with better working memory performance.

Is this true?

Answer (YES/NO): YES